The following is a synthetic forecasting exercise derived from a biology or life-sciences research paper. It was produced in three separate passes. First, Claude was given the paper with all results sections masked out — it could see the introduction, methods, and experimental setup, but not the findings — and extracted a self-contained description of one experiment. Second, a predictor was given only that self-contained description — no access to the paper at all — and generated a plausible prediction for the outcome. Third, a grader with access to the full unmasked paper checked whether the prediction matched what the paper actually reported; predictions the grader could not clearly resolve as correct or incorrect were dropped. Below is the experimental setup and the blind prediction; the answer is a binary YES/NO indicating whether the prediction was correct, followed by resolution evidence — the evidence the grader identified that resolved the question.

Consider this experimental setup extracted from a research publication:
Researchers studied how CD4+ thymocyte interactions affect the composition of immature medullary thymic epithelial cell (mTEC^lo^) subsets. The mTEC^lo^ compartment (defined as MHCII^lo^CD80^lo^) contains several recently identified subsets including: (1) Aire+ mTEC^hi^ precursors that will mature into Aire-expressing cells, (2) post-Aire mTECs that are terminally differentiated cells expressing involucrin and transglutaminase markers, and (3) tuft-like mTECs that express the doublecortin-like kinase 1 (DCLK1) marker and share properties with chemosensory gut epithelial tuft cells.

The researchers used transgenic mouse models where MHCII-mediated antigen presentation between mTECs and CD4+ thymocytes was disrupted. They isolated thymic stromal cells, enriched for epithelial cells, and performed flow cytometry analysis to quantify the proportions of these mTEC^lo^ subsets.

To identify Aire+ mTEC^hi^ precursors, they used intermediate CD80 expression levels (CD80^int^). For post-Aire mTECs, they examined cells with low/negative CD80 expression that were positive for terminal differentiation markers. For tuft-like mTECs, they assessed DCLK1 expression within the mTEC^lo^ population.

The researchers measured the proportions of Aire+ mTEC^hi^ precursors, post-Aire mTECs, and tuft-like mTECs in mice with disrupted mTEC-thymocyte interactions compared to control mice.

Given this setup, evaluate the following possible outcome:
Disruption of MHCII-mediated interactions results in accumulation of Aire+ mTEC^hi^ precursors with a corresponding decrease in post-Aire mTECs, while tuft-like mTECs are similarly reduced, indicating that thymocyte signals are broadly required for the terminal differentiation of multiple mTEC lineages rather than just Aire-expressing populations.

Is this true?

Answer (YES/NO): NO